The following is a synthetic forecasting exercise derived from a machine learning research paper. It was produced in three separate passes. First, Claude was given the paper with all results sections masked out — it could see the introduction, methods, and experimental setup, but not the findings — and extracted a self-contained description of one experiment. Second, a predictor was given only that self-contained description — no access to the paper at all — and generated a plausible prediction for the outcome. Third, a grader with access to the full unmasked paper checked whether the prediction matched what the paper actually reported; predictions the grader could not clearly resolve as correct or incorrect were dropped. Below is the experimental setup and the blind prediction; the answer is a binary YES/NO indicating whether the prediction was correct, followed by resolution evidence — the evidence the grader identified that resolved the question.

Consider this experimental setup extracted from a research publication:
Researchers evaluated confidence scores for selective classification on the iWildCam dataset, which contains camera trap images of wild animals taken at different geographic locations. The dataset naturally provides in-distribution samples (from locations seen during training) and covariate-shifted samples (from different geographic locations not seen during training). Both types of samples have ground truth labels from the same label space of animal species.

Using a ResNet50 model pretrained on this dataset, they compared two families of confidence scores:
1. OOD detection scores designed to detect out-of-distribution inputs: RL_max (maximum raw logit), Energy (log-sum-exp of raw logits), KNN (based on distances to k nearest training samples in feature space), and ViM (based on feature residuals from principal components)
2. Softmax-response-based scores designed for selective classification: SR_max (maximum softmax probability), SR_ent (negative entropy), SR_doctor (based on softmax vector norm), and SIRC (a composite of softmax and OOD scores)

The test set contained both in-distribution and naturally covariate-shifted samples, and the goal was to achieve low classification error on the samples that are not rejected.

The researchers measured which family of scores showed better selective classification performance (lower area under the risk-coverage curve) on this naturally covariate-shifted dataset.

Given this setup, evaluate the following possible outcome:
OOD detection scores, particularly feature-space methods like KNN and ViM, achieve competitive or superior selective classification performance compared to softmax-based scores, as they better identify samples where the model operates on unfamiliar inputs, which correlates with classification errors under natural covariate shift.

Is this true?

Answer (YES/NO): NO